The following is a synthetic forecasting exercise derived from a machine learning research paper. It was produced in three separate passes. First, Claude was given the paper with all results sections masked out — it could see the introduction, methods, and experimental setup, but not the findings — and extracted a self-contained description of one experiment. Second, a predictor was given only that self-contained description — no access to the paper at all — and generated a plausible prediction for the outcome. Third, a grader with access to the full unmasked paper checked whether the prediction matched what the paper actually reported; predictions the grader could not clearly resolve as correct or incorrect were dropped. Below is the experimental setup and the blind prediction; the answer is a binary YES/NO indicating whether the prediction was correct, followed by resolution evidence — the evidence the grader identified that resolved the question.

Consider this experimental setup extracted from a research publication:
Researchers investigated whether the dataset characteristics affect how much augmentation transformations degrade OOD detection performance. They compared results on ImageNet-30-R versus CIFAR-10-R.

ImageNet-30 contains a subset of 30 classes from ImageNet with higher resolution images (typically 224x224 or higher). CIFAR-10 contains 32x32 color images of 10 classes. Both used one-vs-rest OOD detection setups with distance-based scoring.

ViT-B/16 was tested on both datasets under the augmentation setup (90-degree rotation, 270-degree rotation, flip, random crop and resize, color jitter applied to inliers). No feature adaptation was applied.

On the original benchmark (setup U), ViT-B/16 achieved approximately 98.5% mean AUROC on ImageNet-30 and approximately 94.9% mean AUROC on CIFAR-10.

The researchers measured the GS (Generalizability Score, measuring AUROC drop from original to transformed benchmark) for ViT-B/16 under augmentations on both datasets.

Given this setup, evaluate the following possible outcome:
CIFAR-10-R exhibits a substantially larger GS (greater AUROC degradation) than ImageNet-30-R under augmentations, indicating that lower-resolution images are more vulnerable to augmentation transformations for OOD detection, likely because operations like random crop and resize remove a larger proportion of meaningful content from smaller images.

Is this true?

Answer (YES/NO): YES